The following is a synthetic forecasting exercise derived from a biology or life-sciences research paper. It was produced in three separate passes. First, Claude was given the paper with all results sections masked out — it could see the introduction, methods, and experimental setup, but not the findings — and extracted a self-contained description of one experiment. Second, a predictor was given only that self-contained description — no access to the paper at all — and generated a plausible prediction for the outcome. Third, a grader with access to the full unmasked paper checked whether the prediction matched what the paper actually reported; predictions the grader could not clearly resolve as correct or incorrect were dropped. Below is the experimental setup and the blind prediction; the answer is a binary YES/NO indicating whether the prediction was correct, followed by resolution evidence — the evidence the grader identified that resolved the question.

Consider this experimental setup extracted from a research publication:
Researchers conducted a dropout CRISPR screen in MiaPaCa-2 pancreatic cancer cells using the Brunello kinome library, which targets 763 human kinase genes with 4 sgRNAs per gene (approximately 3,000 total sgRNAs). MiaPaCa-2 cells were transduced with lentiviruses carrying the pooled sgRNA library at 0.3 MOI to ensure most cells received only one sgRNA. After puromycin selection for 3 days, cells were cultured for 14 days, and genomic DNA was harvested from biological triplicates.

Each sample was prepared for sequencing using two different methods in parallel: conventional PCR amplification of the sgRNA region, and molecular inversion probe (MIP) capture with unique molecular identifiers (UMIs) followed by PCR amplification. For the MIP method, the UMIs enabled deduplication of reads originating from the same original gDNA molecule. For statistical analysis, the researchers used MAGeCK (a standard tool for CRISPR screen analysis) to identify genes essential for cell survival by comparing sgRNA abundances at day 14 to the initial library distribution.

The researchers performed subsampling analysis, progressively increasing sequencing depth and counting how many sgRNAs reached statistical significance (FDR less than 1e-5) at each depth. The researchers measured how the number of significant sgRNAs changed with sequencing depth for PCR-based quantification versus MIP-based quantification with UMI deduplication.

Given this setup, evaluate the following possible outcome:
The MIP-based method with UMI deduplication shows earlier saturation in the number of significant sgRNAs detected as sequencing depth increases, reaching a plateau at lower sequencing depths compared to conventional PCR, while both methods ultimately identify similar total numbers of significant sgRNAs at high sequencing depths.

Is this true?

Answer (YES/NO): NO